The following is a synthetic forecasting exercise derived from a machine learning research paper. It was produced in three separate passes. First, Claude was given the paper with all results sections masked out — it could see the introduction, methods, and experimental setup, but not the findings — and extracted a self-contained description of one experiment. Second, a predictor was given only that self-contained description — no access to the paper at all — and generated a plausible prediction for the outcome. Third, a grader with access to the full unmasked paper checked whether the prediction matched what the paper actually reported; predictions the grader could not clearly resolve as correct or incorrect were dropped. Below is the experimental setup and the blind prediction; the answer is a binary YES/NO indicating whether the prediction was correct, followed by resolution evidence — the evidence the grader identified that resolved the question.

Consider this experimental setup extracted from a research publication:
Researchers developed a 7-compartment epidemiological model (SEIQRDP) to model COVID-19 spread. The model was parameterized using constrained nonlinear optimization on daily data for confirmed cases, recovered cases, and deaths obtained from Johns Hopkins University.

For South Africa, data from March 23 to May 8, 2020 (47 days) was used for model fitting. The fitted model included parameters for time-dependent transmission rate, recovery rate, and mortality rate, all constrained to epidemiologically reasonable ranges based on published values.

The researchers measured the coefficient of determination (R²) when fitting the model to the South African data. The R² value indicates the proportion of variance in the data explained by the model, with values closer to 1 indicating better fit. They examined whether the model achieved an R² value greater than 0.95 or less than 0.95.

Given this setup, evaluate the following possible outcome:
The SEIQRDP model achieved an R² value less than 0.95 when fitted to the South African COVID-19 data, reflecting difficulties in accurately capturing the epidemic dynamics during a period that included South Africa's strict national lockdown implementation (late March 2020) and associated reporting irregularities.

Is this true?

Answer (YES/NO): NO